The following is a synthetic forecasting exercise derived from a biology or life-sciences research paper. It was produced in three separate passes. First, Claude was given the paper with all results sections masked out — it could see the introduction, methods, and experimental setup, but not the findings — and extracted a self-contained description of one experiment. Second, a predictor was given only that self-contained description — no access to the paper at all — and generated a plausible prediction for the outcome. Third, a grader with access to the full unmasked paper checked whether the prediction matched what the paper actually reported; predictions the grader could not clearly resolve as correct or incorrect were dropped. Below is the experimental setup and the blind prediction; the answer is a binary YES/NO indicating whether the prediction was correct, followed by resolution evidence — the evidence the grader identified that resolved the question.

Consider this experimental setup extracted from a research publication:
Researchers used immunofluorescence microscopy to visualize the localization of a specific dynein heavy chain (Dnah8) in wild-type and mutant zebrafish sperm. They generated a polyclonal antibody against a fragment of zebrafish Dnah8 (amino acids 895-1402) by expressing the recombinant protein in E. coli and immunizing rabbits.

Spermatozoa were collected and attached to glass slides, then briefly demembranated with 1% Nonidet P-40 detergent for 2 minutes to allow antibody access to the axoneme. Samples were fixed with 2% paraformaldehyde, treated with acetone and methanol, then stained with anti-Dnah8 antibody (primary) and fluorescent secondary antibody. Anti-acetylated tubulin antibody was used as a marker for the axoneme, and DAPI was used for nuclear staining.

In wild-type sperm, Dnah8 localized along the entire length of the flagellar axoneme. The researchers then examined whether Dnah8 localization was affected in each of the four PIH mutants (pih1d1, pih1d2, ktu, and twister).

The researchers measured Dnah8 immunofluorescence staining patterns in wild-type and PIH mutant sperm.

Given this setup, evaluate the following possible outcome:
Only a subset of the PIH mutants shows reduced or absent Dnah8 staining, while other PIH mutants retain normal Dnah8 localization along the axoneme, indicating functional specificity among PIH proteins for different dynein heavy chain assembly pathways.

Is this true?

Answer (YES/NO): YES